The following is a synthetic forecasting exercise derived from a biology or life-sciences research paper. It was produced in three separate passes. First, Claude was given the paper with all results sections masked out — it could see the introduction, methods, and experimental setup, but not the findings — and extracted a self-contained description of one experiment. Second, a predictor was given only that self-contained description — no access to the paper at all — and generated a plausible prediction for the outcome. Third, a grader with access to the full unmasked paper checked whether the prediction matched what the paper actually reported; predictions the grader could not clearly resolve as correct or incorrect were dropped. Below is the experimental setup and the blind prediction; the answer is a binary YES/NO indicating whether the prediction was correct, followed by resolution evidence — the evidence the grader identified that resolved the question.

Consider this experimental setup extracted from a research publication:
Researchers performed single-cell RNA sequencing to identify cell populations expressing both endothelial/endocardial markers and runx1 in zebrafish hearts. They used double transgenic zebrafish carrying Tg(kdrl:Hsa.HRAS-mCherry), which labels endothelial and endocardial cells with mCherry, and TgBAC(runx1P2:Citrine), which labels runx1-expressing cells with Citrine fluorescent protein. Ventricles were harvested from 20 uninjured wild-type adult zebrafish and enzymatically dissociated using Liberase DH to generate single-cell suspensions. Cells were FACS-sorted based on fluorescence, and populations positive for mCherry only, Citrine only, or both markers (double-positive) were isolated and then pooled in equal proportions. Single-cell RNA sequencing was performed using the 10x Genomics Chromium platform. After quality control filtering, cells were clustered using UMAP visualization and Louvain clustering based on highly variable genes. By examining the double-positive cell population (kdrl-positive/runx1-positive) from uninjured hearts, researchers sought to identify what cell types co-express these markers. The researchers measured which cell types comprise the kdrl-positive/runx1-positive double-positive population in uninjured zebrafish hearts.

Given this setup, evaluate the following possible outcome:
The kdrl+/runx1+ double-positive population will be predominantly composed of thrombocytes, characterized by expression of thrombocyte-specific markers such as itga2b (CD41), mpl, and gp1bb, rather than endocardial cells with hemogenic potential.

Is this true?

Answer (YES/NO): NO